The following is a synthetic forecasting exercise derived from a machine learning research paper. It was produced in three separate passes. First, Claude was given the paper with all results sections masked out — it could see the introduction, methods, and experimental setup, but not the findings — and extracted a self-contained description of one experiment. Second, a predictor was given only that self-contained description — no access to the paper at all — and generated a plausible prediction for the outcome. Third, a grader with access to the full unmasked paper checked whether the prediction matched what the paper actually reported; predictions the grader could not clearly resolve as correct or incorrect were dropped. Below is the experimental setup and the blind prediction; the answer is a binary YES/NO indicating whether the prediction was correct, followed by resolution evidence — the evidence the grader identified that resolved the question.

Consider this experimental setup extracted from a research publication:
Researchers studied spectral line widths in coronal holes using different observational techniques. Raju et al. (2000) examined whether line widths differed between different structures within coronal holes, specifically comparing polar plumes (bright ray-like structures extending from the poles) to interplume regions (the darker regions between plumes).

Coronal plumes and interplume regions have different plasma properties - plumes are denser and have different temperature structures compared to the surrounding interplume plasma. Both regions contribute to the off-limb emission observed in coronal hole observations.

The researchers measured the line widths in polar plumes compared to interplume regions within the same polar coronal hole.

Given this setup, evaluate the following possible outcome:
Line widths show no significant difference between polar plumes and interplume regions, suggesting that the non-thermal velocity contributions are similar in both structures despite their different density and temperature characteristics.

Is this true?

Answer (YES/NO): NO